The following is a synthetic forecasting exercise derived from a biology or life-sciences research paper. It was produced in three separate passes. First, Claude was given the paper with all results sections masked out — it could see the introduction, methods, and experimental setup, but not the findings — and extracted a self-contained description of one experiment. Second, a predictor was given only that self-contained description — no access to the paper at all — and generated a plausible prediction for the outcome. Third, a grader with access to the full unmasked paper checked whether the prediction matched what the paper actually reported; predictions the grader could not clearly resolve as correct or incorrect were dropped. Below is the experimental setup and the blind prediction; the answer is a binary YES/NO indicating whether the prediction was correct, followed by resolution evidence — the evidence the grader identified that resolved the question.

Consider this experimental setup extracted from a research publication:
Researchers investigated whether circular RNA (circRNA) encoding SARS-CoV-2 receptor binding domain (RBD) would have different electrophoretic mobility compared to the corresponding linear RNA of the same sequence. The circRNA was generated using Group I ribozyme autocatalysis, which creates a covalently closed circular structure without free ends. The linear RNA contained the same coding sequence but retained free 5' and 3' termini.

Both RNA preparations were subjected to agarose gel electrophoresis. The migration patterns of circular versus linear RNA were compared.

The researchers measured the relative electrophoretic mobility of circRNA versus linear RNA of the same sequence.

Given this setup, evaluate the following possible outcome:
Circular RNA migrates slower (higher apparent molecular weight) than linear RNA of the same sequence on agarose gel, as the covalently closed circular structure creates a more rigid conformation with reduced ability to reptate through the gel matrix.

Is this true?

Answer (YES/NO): NO